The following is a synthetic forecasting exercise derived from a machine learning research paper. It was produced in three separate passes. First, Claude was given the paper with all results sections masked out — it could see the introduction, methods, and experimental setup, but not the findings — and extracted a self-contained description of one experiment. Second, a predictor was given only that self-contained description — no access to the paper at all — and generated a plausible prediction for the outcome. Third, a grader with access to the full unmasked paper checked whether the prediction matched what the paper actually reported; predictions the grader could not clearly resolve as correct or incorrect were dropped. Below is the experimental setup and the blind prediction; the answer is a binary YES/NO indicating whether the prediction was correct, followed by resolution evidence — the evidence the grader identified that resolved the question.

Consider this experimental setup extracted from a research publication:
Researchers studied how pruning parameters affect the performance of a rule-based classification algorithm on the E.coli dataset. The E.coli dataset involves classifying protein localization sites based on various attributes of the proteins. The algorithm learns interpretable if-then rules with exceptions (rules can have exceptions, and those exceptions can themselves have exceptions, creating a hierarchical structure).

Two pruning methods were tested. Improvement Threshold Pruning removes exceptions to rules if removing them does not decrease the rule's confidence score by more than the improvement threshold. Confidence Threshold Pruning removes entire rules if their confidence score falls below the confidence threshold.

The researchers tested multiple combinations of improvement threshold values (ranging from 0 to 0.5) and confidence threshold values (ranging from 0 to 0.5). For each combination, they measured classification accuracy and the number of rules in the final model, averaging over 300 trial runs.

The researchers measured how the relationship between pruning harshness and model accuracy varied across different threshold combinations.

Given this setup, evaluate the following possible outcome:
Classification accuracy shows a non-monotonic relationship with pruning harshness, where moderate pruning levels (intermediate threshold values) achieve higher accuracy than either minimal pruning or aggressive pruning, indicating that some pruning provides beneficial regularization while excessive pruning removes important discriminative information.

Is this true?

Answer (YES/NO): NO